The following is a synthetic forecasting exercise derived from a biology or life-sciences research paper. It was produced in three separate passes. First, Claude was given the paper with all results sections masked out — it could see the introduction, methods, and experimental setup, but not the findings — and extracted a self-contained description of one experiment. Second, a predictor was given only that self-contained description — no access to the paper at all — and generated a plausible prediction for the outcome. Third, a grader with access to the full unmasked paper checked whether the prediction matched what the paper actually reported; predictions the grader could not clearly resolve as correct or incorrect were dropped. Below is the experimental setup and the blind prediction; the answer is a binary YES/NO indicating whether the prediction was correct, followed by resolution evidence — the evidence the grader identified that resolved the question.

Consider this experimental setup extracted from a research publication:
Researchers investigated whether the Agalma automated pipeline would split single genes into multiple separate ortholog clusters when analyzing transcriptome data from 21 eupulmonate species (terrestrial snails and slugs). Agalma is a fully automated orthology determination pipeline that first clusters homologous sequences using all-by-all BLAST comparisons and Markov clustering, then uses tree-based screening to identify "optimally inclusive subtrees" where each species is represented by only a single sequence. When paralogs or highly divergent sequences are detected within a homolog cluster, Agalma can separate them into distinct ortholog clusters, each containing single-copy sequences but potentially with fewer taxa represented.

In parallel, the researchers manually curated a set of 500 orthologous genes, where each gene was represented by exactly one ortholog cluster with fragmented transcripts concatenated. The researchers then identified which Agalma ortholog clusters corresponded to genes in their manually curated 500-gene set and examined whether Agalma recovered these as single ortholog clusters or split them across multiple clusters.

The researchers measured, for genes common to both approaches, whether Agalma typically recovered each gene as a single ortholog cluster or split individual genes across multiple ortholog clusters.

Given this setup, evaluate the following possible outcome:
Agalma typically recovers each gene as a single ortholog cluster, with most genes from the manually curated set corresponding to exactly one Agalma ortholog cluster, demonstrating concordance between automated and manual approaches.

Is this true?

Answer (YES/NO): NO